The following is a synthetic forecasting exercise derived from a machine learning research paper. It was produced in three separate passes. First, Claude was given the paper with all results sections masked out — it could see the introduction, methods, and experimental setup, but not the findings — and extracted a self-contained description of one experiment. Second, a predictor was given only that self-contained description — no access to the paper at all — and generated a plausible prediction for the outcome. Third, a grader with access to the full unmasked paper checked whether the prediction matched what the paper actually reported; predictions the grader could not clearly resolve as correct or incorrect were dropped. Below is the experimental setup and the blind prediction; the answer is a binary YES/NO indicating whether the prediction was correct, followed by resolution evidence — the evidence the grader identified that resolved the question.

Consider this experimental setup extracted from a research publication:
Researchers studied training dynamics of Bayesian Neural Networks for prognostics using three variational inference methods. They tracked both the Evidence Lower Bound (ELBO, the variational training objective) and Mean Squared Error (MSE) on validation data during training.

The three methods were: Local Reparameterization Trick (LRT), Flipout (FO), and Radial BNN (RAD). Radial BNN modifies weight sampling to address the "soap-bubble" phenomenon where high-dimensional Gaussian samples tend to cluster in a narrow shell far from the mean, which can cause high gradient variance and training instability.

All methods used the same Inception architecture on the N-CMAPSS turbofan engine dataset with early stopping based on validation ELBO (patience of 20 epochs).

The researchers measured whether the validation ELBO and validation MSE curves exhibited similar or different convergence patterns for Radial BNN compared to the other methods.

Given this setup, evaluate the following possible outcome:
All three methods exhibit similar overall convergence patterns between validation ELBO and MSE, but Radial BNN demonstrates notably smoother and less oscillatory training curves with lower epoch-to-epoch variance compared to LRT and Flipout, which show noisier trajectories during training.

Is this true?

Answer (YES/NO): NO